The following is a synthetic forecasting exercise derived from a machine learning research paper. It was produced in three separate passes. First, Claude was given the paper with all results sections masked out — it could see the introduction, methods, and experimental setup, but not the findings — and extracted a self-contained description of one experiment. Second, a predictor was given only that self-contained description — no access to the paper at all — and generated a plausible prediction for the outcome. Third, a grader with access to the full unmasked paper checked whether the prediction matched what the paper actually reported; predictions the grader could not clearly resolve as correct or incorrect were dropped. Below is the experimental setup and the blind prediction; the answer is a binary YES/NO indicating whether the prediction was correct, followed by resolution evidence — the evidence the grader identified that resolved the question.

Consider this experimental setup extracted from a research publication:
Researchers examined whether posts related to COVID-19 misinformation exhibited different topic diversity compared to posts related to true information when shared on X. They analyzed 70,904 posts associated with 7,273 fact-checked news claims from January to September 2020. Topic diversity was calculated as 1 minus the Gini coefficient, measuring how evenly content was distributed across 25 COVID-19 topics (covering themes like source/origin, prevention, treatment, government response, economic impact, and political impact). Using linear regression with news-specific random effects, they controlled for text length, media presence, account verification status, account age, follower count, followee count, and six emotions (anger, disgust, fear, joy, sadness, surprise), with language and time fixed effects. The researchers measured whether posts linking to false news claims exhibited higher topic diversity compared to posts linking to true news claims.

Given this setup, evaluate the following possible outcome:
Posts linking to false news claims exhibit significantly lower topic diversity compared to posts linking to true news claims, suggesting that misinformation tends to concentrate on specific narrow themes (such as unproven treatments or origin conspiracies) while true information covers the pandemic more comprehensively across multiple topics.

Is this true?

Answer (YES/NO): NO